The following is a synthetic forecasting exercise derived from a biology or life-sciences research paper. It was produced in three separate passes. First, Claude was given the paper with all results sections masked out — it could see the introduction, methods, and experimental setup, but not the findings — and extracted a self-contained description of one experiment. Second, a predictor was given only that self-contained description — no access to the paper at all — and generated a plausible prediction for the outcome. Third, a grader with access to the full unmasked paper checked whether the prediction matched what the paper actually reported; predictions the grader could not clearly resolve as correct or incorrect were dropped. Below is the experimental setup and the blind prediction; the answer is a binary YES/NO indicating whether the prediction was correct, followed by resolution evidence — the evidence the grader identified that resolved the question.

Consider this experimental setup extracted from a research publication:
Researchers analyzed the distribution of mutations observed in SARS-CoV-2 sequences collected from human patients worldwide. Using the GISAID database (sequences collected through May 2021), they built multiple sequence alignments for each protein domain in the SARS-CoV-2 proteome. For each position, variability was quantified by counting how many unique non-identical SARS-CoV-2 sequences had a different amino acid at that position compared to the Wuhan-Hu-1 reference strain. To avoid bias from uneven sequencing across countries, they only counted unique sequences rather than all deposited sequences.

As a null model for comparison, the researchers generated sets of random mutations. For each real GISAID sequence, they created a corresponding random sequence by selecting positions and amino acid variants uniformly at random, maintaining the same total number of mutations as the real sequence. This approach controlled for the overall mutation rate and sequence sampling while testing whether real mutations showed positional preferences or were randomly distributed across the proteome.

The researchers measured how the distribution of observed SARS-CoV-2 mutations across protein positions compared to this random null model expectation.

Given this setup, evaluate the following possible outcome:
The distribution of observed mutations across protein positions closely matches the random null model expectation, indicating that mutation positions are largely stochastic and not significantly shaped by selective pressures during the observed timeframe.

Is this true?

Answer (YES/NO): NO